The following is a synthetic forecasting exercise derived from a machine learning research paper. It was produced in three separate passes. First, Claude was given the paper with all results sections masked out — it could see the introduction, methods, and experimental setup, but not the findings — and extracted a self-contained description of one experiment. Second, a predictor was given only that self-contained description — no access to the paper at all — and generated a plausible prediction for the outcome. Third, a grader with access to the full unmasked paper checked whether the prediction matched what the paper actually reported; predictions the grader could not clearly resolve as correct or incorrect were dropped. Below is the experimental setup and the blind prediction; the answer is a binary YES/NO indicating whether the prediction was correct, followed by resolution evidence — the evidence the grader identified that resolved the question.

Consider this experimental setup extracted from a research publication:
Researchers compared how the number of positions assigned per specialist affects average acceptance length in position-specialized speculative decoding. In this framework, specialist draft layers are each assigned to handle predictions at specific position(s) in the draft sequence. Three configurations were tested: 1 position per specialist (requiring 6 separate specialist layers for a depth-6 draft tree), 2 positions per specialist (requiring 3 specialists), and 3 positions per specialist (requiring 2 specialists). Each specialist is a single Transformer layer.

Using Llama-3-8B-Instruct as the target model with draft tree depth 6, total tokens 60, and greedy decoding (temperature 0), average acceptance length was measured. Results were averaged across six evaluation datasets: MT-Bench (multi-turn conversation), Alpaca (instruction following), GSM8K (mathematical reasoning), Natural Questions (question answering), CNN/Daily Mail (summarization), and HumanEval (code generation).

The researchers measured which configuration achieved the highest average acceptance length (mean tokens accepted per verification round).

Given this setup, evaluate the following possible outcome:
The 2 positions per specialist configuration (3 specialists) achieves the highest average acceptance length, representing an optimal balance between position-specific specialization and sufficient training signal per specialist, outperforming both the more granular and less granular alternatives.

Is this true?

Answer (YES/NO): YES